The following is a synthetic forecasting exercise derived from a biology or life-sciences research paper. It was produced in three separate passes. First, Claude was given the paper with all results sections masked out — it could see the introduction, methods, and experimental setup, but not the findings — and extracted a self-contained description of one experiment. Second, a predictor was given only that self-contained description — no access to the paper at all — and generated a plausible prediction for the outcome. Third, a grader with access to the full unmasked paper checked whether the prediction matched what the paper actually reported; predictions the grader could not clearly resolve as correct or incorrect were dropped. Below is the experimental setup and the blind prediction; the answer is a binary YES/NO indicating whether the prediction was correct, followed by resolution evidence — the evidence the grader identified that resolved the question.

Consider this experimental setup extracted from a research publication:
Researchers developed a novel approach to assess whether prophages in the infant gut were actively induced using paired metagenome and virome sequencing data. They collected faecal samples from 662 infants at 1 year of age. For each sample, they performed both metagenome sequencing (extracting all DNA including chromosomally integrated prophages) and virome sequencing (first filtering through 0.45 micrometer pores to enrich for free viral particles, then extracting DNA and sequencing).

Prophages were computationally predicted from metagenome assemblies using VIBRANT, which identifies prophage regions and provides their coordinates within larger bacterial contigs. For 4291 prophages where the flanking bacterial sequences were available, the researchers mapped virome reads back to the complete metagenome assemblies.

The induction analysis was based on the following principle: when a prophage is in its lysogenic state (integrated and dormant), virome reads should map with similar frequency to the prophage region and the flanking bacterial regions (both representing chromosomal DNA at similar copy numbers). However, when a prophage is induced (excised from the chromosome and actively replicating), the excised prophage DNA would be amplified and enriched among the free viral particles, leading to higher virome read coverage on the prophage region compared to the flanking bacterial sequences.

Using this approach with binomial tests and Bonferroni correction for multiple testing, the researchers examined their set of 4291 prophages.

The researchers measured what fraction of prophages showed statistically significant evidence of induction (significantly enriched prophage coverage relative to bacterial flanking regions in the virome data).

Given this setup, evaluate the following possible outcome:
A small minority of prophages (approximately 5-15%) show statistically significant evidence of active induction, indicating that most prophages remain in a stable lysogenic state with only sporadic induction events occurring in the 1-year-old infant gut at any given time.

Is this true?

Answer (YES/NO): NO